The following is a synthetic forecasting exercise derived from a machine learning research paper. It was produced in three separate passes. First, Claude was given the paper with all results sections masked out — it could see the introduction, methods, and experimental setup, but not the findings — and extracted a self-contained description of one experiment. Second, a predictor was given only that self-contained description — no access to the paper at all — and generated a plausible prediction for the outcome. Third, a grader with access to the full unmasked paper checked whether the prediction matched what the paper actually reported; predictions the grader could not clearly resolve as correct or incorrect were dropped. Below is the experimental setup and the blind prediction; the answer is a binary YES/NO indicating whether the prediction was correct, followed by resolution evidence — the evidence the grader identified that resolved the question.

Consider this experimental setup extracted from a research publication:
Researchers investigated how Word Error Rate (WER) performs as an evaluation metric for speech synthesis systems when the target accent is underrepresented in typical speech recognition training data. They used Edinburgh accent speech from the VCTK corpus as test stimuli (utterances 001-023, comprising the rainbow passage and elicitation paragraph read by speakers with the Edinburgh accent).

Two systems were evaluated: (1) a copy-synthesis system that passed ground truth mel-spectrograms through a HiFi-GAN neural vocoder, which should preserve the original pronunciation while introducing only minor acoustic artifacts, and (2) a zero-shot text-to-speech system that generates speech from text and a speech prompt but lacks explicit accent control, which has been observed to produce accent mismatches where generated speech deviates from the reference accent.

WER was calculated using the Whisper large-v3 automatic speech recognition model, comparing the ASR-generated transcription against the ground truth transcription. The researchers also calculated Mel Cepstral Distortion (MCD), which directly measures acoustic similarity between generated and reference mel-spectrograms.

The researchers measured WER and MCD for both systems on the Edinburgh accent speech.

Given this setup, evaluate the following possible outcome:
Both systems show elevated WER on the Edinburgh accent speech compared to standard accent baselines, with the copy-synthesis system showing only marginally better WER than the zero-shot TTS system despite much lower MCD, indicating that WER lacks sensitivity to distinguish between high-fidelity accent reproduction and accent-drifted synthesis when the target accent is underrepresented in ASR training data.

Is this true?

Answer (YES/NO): NO